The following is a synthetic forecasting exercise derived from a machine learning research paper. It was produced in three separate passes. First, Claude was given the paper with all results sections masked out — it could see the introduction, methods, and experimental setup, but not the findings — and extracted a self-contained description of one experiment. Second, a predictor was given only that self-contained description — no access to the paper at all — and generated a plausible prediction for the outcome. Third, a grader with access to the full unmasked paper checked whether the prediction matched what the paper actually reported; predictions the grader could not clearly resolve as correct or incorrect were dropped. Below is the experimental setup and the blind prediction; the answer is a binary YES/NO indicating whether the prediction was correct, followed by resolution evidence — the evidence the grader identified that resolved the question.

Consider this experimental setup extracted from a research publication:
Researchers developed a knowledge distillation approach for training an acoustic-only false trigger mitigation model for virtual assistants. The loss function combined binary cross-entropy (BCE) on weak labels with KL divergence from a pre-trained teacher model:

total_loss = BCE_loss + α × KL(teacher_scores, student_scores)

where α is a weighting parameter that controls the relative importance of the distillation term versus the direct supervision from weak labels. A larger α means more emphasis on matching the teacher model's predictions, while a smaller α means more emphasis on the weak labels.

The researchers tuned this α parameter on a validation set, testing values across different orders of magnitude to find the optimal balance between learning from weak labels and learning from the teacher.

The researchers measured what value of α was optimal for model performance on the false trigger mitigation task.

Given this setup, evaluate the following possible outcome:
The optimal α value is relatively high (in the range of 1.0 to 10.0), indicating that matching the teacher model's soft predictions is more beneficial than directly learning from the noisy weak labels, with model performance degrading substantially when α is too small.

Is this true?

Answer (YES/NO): YES